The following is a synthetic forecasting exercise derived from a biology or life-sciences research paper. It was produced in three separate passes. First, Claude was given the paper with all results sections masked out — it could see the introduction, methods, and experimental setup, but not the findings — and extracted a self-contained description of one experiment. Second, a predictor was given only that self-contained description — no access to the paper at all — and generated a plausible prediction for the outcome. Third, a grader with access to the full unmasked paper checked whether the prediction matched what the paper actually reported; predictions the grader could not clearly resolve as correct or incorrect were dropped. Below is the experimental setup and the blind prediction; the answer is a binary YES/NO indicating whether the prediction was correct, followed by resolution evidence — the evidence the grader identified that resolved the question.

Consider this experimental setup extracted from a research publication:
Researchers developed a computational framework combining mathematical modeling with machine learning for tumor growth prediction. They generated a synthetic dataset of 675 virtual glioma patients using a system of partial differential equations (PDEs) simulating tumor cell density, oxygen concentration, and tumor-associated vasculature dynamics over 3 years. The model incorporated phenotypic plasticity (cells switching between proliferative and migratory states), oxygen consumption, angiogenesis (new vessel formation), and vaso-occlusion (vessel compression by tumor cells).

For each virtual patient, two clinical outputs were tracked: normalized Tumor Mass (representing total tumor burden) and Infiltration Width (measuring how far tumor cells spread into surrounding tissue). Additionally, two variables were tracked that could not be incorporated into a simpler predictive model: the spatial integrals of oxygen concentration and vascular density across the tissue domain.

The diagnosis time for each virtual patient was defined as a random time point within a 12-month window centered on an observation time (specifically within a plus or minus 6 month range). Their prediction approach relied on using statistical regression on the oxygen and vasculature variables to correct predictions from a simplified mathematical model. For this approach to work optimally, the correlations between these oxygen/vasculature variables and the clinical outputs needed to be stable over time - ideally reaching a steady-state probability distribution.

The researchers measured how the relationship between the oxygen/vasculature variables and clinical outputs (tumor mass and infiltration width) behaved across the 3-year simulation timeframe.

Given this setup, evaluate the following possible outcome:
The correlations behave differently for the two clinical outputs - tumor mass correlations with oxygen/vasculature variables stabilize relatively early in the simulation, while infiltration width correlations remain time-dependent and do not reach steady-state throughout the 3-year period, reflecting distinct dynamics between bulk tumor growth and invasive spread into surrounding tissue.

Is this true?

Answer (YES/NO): NO